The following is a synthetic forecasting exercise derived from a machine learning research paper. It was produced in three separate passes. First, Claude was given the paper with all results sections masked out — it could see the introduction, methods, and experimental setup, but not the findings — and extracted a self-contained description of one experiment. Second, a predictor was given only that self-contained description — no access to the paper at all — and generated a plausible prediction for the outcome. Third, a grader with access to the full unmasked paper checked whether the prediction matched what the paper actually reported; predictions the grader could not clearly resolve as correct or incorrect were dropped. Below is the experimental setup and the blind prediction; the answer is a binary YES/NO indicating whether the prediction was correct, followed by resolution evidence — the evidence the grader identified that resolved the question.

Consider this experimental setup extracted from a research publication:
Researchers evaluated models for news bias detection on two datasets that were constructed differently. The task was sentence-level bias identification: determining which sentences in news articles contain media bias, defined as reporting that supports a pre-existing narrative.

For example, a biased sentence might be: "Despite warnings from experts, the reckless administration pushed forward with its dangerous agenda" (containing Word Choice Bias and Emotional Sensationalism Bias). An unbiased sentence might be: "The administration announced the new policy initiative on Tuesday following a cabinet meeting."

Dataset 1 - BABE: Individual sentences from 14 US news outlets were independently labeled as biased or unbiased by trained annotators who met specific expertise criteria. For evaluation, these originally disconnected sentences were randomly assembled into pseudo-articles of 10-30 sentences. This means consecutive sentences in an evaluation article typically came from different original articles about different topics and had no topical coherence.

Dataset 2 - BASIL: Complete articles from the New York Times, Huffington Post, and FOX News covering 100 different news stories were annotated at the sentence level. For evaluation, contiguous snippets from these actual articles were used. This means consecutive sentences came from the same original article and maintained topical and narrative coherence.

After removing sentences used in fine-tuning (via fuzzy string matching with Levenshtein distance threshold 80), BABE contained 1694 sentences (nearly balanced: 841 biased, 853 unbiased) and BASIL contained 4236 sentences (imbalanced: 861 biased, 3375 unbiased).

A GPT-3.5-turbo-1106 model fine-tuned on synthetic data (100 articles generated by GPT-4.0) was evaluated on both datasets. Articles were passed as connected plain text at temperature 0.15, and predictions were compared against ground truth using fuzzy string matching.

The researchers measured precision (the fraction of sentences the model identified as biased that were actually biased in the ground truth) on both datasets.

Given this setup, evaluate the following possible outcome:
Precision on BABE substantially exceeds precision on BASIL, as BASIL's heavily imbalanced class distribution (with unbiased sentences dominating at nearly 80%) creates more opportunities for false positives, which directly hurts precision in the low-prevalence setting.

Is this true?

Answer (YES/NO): YES